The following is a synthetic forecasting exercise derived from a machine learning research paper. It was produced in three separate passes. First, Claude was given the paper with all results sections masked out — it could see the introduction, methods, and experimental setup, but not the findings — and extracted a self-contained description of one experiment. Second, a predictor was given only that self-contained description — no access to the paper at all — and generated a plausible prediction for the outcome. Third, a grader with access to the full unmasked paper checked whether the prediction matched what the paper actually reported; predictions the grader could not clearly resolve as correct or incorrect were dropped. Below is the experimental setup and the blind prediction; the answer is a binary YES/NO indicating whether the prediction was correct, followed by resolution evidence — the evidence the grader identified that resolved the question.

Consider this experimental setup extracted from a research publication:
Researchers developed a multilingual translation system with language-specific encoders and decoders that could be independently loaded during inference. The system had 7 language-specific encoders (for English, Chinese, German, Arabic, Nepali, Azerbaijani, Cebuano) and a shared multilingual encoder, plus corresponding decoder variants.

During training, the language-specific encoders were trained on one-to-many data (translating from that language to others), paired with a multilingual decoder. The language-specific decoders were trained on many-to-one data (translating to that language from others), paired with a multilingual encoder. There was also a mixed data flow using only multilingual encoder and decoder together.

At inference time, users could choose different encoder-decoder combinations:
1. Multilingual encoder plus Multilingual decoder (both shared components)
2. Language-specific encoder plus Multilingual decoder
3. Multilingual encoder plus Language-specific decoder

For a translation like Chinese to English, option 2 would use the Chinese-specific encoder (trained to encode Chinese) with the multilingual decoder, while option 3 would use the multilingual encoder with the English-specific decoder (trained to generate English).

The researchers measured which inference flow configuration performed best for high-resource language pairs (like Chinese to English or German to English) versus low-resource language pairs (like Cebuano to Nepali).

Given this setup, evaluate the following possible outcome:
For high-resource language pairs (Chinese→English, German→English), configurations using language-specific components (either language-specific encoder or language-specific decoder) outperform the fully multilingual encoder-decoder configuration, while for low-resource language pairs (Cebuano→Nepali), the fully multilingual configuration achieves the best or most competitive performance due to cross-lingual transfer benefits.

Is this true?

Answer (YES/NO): YES